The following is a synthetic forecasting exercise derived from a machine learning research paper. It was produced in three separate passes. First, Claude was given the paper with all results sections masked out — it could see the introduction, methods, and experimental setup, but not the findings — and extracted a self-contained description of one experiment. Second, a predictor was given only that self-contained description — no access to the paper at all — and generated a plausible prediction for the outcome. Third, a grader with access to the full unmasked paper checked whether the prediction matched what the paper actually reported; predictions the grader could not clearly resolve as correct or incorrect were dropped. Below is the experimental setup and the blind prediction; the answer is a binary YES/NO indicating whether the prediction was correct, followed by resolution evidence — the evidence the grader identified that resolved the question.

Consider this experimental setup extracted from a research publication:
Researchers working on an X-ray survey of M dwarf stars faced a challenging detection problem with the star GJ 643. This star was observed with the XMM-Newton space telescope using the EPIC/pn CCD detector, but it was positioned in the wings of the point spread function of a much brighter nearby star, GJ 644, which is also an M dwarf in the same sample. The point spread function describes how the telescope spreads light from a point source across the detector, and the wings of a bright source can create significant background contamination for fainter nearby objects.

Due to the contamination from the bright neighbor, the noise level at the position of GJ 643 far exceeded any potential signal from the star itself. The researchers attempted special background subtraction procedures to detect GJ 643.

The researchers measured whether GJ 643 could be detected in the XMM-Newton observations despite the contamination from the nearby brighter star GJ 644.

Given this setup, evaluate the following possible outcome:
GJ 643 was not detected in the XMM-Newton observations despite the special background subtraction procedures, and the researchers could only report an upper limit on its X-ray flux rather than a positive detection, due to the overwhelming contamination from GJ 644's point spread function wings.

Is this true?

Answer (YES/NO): NO